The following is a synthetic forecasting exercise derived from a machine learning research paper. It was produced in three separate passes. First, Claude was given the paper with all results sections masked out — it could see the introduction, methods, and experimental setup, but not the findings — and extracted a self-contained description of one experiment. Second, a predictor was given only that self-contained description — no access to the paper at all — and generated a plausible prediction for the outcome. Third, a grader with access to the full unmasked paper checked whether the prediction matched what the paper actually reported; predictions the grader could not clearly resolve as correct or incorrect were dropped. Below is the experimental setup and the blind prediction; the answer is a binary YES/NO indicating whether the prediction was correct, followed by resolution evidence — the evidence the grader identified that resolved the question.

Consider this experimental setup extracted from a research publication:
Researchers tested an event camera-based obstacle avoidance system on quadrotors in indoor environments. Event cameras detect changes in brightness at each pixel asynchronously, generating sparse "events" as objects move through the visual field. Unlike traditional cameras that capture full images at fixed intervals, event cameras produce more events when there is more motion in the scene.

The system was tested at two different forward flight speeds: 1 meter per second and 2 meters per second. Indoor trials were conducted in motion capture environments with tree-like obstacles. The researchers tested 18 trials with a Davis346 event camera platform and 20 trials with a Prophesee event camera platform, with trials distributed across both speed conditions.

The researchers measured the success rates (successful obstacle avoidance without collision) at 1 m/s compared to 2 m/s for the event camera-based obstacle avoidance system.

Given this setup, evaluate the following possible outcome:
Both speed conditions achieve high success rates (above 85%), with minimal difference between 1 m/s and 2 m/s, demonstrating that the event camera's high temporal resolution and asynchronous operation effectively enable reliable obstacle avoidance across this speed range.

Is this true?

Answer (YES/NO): NO